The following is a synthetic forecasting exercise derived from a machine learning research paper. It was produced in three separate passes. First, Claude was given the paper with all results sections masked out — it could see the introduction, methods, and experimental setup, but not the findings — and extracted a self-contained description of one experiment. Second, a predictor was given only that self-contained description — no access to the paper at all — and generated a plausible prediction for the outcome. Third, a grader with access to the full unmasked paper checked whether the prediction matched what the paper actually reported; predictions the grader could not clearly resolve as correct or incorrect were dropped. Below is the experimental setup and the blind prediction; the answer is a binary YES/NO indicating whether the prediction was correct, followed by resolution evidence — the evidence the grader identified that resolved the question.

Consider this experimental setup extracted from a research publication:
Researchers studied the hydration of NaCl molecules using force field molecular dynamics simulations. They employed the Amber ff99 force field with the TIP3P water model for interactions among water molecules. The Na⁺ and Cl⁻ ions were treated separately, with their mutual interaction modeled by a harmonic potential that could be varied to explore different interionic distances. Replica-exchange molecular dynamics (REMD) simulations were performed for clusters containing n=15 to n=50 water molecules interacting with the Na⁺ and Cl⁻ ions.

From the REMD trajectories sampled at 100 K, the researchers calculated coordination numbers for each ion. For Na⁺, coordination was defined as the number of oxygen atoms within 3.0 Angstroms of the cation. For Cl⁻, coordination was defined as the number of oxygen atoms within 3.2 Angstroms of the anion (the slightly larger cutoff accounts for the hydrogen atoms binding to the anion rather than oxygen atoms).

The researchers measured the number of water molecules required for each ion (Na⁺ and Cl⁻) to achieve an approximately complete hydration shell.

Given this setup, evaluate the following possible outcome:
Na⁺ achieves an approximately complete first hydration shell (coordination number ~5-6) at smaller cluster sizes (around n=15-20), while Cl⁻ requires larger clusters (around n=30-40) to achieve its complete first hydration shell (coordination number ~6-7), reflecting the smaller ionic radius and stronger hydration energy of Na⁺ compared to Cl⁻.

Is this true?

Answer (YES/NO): NO